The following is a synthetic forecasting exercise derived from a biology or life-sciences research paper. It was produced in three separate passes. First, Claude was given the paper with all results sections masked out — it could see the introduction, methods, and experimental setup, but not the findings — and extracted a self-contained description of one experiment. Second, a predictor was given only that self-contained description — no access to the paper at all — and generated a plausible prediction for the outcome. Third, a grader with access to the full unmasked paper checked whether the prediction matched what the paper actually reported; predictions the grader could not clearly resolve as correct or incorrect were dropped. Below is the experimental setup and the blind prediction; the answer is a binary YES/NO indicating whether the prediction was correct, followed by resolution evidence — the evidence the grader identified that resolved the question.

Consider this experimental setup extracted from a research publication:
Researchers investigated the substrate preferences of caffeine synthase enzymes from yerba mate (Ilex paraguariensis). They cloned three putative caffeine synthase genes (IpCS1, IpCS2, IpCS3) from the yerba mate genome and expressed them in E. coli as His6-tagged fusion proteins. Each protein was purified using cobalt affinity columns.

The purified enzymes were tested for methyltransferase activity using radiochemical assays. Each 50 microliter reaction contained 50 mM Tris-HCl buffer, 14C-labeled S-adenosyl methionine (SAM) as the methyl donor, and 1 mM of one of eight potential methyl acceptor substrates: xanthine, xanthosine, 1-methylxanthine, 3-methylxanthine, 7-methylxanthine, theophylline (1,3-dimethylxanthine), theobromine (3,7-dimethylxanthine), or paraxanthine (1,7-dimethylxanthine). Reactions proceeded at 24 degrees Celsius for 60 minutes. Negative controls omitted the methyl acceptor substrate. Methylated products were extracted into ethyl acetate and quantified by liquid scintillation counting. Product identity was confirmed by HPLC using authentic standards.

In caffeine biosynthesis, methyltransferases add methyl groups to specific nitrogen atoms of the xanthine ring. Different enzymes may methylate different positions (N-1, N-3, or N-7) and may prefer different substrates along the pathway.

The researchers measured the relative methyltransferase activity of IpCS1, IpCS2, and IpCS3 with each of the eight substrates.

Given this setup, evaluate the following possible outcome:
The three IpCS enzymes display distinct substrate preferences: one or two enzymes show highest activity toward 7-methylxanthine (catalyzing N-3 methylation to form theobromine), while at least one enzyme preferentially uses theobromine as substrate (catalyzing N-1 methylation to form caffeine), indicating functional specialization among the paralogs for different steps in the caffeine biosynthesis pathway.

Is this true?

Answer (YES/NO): NO